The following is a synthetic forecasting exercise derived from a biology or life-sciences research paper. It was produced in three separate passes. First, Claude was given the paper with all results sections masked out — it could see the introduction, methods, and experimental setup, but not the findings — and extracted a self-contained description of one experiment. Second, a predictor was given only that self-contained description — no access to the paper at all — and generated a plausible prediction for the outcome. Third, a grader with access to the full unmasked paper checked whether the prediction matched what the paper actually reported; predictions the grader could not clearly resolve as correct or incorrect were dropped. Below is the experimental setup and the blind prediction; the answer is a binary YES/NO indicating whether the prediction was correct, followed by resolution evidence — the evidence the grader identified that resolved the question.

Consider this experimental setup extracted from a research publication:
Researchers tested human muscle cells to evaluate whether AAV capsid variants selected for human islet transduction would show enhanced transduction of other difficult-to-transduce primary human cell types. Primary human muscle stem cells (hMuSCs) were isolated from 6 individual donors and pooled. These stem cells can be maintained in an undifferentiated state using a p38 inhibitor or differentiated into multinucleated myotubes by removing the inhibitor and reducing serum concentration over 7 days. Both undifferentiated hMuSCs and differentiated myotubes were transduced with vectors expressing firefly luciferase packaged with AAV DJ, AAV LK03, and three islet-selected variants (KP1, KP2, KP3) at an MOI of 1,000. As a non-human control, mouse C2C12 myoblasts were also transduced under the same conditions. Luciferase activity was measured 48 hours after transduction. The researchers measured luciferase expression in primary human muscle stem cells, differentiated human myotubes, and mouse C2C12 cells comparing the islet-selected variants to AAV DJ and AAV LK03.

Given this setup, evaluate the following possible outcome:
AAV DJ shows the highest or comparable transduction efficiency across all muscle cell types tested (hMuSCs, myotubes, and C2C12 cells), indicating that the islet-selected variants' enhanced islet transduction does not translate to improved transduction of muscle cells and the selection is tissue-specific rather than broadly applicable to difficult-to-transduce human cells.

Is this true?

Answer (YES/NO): NO